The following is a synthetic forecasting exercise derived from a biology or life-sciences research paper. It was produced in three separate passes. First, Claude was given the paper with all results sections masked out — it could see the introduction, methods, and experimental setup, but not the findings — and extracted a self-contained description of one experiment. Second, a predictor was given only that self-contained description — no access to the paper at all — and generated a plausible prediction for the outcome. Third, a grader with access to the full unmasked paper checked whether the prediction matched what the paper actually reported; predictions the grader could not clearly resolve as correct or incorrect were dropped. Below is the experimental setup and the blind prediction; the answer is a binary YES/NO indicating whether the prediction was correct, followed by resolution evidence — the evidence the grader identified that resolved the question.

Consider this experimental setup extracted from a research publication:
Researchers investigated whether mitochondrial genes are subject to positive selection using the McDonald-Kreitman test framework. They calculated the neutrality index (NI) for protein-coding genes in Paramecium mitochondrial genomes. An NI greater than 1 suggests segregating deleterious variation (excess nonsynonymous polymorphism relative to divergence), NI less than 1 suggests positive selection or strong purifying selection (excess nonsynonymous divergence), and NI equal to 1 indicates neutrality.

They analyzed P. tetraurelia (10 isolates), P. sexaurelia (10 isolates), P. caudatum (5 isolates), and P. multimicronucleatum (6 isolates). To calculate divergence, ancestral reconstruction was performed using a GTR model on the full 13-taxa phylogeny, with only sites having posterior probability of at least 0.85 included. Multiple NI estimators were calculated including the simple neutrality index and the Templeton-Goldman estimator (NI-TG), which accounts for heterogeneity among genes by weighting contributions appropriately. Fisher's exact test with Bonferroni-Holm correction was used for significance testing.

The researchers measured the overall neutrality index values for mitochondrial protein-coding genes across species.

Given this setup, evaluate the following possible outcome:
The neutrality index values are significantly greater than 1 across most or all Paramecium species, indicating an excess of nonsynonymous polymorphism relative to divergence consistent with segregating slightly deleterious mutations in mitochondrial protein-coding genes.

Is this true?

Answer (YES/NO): NO